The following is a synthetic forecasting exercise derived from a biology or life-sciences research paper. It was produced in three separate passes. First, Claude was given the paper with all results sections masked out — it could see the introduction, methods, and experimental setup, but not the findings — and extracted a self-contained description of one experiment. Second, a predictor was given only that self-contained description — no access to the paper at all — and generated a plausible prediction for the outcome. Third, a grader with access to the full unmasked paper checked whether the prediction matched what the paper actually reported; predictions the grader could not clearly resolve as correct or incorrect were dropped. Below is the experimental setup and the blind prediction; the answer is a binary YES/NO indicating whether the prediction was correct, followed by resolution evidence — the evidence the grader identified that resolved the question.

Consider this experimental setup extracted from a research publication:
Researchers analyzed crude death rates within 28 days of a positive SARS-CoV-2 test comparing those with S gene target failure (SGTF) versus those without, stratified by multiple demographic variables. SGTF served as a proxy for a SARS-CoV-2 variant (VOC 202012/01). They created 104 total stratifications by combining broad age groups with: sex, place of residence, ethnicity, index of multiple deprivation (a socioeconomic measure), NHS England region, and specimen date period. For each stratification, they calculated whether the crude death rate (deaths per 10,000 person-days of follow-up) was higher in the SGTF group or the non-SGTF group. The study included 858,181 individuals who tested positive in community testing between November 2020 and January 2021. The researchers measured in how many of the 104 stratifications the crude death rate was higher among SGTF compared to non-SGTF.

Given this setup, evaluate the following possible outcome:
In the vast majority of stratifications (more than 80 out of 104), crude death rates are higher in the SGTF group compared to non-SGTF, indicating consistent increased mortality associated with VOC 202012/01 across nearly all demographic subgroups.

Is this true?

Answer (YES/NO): NO